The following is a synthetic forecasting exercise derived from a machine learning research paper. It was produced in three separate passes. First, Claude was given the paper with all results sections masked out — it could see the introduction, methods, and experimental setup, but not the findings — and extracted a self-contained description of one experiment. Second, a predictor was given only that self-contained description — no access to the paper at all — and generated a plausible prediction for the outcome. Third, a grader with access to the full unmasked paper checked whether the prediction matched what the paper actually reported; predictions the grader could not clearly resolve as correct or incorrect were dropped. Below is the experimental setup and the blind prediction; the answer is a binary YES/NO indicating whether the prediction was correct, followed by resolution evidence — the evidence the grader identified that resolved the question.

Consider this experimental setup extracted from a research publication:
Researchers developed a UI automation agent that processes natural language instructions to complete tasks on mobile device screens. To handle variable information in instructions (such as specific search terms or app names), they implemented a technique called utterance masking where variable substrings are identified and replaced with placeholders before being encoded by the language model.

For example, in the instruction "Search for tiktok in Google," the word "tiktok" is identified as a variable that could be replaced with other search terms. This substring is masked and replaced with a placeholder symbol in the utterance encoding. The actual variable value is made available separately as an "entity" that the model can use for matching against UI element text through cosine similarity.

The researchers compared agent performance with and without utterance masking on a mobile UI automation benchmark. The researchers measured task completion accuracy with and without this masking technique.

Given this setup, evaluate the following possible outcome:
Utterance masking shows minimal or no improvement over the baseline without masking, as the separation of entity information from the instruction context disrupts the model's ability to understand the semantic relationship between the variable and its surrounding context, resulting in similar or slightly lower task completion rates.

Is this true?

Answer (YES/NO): NO